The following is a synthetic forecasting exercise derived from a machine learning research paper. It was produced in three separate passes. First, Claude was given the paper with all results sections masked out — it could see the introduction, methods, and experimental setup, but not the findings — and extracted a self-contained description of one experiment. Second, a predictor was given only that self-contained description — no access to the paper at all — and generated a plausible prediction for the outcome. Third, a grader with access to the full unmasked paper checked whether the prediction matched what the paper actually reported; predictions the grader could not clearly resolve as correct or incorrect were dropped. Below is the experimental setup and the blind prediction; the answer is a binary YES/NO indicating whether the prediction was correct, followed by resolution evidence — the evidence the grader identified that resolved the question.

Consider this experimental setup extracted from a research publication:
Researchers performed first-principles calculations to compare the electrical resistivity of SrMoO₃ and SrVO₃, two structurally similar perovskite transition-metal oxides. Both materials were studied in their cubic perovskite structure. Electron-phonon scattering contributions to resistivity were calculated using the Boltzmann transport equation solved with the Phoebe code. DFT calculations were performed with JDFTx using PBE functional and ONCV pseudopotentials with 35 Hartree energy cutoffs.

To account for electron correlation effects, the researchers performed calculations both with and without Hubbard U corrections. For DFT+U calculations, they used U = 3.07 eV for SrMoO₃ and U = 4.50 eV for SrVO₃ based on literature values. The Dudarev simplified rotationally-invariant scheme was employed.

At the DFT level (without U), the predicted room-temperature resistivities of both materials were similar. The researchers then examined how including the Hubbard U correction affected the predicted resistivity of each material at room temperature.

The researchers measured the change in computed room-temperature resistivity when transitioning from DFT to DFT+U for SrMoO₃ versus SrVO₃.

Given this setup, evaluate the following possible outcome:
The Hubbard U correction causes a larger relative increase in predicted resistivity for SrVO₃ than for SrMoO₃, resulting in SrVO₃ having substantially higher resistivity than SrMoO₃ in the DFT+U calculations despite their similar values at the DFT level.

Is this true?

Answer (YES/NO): YES